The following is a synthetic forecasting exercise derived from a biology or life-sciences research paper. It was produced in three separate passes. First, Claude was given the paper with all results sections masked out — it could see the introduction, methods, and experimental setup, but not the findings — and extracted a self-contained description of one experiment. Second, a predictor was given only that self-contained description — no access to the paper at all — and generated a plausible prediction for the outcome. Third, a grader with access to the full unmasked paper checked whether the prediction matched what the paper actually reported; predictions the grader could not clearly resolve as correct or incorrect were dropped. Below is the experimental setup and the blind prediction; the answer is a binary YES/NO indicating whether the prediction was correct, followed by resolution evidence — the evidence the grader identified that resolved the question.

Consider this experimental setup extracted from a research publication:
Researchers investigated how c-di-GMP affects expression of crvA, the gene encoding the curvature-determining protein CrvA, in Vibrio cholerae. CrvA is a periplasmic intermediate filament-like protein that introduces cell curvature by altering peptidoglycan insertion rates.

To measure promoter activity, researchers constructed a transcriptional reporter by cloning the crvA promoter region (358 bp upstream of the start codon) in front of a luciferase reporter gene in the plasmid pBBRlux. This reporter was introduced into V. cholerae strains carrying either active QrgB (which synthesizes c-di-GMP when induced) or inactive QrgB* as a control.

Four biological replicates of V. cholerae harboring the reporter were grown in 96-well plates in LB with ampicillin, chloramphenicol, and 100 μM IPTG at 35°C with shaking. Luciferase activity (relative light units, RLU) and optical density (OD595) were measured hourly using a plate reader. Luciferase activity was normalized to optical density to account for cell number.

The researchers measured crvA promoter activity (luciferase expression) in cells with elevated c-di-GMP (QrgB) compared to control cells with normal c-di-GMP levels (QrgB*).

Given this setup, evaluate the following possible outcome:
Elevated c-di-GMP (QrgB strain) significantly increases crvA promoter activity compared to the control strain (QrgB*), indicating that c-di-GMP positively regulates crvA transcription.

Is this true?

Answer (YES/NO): NO